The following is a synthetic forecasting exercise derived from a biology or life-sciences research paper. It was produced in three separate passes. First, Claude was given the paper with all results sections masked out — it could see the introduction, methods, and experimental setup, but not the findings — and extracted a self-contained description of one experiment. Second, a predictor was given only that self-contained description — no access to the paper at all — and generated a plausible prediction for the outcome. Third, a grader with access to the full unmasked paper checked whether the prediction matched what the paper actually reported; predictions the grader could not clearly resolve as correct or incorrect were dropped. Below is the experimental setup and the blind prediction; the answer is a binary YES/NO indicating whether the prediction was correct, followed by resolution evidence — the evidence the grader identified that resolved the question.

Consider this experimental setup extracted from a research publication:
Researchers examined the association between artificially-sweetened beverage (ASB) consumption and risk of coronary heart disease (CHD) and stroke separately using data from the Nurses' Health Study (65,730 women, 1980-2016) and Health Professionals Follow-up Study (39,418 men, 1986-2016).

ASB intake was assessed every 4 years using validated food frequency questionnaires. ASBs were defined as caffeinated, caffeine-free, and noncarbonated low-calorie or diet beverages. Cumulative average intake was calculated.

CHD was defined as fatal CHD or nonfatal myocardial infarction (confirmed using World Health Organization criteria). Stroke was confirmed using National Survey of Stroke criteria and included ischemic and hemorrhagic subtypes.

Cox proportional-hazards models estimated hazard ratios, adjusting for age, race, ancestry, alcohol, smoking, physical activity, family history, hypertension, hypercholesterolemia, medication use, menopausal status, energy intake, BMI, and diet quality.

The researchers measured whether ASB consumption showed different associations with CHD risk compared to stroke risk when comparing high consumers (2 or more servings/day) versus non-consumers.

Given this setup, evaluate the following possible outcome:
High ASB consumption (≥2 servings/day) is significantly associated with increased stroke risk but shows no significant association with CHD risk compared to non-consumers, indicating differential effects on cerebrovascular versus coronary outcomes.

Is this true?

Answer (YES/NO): YES